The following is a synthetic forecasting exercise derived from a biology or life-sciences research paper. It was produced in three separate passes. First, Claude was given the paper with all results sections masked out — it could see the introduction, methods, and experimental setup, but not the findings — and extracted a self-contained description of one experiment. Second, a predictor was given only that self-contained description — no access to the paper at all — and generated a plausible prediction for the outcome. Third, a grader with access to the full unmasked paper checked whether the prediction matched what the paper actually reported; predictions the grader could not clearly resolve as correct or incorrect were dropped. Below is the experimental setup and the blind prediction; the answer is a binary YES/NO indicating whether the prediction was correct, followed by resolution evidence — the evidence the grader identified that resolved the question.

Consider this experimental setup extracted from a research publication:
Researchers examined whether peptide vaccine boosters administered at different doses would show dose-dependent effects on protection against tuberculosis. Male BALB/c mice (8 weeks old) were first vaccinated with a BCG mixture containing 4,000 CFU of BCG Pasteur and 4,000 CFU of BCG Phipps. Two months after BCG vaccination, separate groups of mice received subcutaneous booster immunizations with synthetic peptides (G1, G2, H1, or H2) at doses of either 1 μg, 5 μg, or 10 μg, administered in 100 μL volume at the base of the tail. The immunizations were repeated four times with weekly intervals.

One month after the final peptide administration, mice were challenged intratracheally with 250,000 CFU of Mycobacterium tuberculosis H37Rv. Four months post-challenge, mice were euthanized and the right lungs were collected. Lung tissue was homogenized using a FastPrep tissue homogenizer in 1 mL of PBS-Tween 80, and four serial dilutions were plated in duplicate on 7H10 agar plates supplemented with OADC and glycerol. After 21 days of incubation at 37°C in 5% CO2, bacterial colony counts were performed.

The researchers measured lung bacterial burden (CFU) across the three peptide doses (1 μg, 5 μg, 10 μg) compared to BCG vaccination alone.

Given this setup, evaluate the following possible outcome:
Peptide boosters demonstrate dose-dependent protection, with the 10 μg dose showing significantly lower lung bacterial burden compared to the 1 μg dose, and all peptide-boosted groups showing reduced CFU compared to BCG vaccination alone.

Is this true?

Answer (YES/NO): NO